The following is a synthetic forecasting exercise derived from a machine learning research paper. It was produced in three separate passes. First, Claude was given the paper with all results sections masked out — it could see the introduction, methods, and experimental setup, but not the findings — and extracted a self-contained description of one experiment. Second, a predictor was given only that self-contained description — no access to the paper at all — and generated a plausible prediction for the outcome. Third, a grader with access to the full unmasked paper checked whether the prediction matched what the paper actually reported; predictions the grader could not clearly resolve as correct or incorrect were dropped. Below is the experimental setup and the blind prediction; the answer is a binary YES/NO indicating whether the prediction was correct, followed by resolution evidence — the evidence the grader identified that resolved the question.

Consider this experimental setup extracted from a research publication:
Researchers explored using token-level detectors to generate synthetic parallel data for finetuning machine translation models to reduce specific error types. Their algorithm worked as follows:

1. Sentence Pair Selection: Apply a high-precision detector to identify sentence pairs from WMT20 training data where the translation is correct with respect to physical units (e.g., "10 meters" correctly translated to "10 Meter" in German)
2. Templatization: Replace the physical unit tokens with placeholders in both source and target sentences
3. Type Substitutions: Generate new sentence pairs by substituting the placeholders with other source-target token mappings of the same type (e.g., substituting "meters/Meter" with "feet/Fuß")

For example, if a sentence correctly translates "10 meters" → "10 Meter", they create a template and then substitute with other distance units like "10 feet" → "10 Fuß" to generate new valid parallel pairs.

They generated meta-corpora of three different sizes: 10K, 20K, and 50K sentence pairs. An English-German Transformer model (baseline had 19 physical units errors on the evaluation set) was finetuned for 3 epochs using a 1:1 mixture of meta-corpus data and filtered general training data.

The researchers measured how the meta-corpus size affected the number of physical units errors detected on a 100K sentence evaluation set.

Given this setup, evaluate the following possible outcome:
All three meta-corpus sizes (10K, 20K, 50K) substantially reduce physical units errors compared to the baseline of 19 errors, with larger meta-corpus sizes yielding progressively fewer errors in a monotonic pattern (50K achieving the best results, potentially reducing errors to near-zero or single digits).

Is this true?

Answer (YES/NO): NO